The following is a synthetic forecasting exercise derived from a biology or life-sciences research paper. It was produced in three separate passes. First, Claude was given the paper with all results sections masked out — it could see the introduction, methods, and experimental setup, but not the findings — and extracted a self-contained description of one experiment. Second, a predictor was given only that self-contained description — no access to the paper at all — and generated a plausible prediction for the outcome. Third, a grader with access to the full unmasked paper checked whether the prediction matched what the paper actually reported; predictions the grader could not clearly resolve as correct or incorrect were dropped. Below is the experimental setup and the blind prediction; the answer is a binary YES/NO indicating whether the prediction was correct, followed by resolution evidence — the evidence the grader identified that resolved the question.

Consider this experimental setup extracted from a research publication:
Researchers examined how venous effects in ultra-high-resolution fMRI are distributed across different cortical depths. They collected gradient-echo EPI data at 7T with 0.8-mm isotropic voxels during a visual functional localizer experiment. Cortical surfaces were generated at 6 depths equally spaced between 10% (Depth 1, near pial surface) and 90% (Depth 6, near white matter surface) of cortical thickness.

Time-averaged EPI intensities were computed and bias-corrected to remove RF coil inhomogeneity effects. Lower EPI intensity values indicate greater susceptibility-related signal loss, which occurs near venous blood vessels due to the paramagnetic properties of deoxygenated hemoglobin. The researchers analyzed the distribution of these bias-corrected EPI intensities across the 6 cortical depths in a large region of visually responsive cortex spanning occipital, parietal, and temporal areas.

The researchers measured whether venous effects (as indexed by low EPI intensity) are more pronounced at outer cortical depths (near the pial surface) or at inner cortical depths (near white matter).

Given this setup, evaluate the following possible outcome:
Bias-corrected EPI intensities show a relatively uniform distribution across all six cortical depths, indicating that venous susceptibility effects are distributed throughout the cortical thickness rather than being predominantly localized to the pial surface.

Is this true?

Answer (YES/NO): NO